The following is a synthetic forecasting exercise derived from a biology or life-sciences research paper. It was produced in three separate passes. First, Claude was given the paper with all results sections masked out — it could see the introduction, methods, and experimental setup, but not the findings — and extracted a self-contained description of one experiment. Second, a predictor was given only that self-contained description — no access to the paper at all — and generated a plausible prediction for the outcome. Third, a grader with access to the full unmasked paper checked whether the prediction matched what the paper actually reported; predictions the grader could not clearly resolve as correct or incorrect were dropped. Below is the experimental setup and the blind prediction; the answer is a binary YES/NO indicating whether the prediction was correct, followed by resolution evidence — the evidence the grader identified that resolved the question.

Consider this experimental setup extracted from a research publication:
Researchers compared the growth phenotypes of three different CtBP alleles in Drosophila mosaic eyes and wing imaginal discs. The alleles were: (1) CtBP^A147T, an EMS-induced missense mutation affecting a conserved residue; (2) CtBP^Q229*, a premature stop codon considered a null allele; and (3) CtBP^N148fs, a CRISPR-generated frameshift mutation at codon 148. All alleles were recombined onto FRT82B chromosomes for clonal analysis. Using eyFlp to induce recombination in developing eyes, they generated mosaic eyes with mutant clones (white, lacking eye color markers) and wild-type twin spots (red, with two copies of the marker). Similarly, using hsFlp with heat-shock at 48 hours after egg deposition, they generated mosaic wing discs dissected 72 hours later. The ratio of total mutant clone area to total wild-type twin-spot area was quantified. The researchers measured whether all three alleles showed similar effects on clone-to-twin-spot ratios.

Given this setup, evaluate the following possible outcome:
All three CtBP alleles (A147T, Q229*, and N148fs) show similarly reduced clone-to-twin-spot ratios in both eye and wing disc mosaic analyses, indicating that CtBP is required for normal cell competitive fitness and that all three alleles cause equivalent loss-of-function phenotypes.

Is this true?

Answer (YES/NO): NO